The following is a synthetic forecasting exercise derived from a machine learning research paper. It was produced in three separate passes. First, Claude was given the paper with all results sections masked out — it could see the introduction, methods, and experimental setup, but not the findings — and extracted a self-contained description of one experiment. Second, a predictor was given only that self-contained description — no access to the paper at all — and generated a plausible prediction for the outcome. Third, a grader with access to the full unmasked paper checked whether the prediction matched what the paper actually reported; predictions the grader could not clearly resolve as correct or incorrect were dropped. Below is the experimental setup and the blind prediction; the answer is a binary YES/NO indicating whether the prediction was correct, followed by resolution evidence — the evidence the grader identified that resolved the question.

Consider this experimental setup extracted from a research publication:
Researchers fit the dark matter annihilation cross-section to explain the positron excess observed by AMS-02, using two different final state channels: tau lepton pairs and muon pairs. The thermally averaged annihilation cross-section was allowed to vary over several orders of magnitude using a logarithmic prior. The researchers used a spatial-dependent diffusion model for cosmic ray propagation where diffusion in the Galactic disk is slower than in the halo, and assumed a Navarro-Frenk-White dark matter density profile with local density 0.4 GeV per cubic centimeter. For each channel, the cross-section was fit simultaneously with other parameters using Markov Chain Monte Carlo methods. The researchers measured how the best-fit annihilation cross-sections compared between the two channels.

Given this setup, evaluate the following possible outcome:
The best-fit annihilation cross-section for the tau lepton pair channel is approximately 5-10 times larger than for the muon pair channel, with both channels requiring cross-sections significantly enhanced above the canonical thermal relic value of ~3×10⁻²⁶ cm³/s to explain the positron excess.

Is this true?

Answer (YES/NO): YES